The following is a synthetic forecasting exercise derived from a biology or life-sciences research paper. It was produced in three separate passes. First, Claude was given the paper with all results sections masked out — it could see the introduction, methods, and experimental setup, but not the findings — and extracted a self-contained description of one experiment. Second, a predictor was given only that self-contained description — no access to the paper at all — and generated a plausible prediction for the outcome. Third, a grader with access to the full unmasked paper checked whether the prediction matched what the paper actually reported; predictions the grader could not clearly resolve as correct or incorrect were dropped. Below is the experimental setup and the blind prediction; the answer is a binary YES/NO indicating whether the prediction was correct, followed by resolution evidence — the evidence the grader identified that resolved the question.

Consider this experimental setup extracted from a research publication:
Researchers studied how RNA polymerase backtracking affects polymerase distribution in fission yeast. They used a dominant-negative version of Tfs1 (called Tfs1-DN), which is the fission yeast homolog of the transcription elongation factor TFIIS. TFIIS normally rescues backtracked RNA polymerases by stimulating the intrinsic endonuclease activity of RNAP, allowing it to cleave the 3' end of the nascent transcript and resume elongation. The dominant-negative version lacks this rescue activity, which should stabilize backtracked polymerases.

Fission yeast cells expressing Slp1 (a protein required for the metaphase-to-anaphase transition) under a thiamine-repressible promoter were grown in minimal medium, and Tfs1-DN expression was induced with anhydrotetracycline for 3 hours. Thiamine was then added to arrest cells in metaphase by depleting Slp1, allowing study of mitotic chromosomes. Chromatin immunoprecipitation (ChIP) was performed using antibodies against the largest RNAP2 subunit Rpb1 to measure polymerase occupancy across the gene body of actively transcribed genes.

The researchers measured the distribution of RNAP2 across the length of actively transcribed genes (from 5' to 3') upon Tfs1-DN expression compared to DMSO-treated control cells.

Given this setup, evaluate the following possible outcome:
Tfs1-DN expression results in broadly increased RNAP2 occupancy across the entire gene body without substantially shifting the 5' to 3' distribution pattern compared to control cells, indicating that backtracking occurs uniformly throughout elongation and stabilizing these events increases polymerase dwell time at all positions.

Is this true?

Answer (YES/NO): NO